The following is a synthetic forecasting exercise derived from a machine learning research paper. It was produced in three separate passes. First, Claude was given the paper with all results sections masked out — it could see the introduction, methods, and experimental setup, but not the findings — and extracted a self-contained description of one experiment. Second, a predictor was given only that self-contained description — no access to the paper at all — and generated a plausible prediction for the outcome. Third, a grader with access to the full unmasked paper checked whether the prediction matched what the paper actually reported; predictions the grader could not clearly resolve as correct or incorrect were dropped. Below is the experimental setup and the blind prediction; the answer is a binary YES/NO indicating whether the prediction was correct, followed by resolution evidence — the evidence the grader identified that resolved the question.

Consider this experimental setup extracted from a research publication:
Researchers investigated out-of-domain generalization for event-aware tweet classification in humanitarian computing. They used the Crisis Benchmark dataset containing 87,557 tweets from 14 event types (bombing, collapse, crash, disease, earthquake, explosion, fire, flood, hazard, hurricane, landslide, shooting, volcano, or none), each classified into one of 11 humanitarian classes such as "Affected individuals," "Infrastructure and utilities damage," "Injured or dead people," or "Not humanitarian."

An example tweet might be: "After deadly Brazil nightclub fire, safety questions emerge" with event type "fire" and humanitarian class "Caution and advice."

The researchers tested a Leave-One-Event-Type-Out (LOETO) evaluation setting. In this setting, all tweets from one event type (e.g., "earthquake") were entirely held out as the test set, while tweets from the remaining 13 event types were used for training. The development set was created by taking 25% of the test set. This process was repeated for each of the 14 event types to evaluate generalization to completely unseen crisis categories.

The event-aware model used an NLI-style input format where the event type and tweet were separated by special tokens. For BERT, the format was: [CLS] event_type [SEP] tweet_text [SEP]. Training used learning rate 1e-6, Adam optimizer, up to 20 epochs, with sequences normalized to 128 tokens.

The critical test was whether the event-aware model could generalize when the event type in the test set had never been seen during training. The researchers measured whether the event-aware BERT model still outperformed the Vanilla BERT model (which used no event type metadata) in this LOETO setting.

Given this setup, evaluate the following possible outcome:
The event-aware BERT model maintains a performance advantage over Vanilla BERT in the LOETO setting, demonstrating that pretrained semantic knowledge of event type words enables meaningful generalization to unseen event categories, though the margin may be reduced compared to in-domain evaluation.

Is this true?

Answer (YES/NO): YES